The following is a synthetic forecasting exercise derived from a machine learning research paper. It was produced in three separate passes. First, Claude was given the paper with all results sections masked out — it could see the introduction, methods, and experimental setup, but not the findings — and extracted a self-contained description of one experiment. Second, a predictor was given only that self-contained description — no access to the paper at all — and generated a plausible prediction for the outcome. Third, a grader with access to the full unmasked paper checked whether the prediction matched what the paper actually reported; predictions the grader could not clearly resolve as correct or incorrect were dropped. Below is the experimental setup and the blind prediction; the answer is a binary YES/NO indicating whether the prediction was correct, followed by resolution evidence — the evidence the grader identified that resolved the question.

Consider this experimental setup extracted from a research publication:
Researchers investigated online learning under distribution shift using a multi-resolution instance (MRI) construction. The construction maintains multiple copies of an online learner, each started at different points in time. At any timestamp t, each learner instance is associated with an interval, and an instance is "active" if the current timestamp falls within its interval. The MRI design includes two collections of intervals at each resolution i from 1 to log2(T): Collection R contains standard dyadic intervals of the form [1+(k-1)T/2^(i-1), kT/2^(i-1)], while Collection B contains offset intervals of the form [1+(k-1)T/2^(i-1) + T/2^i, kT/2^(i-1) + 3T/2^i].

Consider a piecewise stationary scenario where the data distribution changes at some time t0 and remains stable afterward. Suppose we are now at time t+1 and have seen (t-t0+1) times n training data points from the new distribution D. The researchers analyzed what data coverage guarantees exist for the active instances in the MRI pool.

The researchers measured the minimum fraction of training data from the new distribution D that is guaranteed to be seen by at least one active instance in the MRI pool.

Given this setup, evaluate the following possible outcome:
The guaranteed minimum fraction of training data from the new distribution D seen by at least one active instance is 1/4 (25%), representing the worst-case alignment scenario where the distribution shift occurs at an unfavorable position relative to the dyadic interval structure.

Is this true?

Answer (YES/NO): YES